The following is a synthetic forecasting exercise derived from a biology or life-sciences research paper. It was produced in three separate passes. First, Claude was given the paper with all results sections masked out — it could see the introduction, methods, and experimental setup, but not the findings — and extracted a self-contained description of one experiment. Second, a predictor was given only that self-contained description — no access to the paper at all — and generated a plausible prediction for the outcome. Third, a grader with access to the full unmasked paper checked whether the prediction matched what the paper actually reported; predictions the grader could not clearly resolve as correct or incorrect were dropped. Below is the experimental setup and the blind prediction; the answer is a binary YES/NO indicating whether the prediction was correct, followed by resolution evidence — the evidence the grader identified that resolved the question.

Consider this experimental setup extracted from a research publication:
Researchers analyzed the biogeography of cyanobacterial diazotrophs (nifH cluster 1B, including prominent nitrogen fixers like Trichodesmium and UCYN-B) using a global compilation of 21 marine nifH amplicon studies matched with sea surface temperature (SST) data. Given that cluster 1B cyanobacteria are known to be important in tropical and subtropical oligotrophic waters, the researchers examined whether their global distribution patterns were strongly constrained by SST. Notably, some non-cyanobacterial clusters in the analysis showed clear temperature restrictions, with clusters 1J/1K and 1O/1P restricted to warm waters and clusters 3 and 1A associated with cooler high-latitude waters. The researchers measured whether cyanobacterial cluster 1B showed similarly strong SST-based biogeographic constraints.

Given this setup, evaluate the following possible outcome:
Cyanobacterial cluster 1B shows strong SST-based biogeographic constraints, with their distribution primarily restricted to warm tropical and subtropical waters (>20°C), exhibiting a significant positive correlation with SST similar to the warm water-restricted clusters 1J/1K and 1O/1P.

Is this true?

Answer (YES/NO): NO